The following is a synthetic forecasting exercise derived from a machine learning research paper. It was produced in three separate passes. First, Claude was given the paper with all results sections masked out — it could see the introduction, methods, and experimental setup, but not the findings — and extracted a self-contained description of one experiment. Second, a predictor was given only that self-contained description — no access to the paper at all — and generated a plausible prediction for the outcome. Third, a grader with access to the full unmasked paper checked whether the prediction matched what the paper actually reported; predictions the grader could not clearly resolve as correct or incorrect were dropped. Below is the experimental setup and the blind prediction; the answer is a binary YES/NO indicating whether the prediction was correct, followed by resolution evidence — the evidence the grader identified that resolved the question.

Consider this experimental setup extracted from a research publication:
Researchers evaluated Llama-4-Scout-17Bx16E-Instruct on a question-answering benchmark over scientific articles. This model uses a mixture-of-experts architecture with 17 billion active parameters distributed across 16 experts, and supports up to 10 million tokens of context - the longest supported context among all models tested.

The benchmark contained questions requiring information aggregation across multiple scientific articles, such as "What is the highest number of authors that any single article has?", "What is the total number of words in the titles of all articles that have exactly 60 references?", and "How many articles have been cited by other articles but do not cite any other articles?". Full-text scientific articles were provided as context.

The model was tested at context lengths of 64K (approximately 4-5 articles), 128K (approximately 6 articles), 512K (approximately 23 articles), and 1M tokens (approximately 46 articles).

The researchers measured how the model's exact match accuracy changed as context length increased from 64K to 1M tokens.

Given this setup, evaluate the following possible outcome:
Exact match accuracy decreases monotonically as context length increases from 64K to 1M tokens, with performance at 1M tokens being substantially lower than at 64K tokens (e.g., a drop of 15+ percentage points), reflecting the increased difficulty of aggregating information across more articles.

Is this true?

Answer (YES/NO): NO